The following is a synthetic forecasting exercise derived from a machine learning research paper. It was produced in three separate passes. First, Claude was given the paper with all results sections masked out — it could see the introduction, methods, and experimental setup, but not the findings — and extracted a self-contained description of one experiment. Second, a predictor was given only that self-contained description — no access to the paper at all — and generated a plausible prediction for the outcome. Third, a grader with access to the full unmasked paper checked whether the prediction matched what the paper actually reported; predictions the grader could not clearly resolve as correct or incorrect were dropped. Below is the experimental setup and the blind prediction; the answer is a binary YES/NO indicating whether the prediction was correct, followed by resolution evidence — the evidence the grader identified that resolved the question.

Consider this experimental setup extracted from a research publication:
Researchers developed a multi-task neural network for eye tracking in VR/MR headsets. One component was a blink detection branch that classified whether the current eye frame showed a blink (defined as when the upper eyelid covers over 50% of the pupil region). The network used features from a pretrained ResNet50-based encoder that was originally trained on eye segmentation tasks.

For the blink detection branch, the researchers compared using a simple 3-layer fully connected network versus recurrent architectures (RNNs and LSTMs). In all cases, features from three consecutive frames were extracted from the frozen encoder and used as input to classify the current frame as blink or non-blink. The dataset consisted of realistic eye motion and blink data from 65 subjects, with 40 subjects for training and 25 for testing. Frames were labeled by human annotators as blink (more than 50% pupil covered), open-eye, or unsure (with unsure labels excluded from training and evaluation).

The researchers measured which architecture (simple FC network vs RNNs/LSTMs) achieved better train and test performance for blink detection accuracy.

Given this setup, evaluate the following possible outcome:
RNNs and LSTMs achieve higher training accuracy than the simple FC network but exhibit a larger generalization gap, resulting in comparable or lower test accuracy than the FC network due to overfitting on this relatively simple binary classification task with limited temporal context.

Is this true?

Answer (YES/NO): NO